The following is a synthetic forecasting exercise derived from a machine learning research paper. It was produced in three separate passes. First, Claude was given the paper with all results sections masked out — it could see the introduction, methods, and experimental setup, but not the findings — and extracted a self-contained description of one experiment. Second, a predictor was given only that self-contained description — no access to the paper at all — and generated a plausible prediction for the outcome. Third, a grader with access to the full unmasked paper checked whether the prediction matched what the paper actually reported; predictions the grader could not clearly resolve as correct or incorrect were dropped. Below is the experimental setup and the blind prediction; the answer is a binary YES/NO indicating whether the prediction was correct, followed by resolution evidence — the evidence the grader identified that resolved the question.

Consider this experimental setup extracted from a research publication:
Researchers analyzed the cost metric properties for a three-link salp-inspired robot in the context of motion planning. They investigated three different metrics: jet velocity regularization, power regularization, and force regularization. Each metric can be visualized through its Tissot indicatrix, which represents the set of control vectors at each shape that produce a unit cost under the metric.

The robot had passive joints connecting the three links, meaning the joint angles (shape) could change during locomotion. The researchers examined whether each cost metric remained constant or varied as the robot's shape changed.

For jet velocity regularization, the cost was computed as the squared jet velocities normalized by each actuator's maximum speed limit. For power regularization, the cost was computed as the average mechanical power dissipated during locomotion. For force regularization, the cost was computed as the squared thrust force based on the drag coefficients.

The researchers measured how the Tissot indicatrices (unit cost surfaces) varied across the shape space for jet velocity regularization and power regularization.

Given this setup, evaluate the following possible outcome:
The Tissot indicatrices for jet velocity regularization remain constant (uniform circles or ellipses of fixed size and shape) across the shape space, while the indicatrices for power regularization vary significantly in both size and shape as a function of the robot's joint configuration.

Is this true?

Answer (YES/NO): YES